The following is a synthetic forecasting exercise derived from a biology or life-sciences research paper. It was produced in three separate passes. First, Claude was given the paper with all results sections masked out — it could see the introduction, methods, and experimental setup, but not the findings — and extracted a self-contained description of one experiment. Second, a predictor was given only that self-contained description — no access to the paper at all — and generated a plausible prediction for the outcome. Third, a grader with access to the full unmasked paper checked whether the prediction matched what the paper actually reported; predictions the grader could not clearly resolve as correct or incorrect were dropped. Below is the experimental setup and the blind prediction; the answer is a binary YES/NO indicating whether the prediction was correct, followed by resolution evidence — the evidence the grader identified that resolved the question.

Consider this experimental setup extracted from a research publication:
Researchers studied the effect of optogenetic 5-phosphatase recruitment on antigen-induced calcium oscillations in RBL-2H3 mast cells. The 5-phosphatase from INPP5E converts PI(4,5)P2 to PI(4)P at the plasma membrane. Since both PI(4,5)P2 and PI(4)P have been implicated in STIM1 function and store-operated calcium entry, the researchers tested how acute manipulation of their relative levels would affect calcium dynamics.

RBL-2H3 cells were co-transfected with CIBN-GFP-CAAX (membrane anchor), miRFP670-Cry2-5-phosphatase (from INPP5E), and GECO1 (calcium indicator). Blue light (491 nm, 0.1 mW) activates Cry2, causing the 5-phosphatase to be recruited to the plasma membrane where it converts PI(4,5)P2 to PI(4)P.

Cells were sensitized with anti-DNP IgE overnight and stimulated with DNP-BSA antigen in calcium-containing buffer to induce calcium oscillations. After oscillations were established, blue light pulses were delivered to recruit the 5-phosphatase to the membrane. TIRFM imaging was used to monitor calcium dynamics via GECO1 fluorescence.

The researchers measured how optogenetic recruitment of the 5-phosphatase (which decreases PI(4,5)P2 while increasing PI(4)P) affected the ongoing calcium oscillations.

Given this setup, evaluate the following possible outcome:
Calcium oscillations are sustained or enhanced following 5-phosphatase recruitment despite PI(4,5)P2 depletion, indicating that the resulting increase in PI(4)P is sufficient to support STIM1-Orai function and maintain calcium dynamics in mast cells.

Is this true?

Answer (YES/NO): NO